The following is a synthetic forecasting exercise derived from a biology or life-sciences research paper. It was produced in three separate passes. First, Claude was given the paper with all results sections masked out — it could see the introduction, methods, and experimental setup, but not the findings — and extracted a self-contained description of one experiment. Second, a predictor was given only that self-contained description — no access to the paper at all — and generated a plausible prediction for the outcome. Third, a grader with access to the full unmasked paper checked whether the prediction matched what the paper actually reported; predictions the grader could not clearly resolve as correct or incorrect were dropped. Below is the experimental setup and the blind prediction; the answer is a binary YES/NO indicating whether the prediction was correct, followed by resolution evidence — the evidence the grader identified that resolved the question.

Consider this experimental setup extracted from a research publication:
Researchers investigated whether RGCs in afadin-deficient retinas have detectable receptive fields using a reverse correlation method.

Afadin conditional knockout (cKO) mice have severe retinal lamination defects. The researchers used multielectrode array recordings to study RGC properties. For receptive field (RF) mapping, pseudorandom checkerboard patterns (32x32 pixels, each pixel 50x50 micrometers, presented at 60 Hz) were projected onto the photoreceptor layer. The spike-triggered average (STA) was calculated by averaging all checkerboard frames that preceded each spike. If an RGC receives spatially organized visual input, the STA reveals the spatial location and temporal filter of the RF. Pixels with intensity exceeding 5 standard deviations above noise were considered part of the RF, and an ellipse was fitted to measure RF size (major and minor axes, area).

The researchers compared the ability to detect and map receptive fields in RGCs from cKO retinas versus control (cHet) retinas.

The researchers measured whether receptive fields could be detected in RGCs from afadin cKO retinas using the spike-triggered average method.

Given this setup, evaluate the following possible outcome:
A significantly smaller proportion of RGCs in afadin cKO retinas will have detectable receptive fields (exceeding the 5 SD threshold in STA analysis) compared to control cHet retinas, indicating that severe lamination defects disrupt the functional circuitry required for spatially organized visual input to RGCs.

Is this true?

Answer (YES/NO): YES